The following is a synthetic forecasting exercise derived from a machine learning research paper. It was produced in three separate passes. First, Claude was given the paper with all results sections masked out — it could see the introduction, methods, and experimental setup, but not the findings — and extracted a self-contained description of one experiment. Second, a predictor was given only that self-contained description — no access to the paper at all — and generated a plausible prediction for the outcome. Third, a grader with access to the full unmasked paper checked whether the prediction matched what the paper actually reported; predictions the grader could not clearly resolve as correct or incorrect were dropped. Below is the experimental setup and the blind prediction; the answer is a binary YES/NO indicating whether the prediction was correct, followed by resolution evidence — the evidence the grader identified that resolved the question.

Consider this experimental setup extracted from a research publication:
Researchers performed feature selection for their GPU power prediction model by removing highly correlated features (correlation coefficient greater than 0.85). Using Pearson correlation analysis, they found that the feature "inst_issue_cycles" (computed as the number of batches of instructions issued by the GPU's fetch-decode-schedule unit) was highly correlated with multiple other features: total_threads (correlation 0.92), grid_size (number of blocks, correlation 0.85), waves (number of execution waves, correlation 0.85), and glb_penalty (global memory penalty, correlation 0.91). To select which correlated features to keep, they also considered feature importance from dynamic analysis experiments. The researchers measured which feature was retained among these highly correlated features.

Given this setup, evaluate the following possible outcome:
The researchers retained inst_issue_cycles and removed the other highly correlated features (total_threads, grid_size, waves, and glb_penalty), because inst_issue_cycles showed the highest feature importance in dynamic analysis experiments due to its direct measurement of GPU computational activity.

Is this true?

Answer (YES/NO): YES